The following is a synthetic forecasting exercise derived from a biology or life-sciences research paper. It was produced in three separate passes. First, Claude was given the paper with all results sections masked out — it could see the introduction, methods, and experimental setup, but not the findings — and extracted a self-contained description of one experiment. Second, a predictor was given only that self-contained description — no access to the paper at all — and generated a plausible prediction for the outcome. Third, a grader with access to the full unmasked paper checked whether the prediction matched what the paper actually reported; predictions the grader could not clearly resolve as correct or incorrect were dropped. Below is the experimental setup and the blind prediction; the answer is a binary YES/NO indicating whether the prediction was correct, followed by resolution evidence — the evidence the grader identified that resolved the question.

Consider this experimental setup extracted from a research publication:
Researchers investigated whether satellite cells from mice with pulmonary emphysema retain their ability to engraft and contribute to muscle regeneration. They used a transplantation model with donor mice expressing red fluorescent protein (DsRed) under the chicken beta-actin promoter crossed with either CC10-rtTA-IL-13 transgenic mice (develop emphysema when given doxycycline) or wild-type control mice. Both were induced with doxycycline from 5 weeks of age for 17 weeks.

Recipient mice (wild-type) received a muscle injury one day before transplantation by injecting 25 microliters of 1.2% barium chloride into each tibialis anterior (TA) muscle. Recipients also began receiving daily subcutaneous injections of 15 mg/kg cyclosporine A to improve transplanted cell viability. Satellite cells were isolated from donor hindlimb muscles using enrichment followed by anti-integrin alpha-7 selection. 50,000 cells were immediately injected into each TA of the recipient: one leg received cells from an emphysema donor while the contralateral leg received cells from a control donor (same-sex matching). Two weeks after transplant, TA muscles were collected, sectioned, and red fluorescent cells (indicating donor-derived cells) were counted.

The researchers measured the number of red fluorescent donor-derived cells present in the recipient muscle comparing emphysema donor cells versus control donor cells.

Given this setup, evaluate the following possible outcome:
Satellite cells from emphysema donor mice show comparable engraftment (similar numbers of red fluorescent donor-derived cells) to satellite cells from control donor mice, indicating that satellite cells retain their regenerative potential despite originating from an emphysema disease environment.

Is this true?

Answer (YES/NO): NO